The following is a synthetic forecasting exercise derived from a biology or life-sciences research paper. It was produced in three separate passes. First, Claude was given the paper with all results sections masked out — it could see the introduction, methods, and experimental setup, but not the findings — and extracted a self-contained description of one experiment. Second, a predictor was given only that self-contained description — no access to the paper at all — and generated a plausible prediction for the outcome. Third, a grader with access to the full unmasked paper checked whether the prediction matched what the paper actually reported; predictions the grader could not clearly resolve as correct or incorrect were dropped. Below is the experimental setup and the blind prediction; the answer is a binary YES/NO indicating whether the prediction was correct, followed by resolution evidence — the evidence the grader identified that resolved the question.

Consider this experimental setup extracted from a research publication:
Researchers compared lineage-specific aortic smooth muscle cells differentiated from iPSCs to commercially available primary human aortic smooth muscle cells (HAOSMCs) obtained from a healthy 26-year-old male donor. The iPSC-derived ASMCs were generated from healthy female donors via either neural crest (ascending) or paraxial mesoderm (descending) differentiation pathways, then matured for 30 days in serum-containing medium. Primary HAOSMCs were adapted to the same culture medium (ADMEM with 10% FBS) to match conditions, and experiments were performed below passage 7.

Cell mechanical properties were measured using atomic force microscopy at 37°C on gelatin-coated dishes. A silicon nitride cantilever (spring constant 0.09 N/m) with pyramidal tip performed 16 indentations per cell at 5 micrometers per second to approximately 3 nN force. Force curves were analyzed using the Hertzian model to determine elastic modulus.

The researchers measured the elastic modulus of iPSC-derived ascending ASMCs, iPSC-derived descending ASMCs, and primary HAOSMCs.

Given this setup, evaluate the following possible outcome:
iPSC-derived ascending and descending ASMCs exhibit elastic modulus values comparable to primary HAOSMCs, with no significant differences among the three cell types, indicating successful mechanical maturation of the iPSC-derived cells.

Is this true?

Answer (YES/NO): NO